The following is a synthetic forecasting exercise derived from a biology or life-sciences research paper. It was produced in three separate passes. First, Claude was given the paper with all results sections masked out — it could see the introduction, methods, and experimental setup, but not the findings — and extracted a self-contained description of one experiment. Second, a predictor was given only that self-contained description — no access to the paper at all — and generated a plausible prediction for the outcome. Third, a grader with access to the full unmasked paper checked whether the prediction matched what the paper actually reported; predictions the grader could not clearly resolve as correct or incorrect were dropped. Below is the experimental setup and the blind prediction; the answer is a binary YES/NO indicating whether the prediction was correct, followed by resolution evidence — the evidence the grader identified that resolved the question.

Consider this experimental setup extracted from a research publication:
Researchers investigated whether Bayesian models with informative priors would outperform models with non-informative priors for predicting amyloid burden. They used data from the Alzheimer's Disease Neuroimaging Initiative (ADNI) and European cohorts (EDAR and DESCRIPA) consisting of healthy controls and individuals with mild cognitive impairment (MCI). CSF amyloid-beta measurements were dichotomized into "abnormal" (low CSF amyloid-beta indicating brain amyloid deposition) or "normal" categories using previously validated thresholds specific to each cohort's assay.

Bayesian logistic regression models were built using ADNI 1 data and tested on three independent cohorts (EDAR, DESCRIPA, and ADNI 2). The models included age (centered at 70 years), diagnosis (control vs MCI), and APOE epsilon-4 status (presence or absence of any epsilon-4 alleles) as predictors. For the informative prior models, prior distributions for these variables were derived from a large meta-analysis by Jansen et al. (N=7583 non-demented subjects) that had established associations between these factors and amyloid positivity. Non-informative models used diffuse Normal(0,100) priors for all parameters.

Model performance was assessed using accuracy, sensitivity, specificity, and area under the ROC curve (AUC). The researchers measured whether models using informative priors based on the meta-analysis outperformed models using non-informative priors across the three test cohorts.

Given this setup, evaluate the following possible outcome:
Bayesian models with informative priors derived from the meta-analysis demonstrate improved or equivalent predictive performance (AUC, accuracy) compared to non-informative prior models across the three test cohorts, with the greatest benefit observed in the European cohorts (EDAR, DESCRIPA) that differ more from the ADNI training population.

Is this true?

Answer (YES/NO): NO